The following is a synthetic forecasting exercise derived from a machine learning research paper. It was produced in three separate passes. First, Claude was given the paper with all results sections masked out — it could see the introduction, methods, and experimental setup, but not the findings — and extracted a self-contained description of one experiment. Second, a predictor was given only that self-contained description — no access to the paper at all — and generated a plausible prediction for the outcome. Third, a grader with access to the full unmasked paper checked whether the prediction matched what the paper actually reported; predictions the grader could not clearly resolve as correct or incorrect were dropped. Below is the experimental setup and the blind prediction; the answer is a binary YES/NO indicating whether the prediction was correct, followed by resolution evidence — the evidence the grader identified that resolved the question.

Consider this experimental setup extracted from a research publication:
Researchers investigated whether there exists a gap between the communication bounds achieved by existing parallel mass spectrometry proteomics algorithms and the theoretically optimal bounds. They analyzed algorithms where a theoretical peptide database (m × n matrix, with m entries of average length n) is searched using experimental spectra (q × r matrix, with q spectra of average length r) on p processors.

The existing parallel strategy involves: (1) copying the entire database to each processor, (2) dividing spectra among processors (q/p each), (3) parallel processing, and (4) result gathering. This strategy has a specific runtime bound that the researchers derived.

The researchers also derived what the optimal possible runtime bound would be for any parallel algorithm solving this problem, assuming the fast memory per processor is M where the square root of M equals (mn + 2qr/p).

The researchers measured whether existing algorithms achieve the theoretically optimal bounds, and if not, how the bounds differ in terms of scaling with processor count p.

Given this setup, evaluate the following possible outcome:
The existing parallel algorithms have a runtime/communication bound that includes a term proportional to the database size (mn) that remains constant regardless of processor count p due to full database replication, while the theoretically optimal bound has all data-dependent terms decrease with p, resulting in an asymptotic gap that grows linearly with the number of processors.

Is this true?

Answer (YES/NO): YES